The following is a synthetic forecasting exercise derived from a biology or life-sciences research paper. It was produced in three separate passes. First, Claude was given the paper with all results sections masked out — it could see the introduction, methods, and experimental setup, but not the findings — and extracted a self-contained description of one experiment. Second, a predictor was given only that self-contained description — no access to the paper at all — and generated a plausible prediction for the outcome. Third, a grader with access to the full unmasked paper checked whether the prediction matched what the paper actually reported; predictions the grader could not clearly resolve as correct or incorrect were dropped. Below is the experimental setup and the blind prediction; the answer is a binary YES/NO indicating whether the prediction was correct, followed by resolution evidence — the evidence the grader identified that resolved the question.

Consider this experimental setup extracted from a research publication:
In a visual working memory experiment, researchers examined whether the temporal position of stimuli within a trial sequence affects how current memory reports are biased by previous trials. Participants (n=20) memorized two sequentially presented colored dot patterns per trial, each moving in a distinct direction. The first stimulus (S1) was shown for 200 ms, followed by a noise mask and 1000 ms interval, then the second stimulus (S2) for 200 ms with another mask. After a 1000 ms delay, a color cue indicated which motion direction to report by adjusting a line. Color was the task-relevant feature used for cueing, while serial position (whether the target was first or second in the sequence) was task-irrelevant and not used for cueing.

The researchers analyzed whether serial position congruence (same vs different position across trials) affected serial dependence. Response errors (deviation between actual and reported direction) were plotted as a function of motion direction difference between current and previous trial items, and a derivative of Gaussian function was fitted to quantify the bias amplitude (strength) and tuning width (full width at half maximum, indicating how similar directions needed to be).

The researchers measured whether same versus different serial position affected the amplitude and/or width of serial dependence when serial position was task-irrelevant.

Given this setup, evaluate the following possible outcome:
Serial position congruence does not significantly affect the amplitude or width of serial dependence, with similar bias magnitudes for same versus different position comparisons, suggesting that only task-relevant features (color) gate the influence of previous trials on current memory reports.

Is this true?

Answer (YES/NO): NO